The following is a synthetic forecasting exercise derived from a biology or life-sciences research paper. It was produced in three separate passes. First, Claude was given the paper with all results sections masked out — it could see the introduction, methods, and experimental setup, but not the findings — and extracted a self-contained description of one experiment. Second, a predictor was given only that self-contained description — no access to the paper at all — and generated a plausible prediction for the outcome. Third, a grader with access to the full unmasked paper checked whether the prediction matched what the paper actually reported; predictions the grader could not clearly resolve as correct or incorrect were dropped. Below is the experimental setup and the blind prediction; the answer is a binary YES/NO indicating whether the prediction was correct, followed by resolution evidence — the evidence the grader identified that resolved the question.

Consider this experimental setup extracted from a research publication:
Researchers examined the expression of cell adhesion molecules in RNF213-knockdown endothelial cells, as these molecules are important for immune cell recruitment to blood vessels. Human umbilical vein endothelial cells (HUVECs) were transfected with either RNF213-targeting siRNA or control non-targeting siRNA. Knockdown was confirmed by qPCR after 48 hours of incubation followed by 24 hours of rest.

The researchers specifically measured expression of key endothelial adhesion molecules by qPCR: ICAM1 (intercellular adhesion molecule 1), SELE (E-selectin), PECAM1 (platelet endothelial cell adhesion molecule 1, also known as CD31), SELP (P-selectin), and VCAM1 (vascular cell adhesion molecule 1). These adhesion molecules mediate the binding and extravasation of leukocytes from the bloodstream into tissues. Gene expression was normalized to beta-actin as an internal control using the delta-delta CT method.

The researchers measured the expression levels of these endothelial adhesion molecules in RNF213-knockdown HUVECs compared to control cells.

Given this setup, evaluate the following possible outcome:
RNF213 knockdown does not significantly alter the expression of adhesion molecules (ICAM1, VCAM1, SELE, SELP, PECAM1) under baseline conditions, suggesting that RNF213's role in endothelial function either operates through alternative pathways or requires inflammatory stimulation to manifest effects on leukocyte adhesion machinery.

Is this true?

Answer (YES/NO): NO